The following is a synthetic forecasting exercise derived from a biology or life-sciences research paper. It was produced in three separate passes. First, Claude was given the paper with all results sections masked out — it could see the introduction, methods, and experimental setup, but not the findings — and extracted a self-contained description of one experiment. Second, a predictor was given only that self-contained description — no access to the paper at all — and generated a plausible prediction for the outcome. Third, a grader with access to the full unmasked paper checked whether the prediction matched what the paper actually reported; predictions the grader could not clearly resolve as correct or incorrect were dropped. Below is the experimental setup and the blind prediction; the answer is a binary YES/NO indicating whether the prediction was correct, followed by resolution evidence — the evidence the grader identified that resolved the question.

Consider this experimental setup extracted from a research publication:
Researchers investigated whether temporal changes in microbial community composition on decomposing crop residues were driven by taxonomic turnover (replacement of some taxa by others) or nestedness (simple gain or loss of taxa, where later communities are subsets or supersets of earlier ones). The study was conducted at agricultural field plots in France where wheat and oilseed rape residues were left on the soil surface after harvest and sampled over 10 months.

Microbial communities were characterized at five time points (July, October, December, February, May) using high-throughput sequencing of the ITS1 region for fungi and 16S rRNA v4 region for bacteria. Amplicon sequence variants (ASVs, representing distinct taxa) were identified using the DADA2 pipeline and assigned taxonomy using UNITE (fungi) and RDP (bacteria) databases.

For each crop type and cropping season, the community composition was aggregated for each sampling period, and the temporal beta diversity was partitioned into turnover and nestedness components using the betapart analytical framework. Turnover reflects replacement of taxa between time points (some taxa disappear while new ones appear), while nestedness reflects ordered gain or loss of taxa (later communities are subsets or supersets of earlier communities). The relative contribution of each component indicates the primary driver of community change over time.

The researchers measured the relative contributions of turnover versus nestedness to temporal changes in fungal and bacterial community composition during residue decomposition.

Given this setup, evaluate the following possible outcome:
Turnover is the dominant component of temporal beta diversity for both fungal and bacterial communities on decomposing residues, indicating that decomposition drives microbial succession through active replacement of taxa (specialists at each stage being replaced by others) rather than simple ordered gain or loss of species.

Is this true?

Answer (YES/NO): YES